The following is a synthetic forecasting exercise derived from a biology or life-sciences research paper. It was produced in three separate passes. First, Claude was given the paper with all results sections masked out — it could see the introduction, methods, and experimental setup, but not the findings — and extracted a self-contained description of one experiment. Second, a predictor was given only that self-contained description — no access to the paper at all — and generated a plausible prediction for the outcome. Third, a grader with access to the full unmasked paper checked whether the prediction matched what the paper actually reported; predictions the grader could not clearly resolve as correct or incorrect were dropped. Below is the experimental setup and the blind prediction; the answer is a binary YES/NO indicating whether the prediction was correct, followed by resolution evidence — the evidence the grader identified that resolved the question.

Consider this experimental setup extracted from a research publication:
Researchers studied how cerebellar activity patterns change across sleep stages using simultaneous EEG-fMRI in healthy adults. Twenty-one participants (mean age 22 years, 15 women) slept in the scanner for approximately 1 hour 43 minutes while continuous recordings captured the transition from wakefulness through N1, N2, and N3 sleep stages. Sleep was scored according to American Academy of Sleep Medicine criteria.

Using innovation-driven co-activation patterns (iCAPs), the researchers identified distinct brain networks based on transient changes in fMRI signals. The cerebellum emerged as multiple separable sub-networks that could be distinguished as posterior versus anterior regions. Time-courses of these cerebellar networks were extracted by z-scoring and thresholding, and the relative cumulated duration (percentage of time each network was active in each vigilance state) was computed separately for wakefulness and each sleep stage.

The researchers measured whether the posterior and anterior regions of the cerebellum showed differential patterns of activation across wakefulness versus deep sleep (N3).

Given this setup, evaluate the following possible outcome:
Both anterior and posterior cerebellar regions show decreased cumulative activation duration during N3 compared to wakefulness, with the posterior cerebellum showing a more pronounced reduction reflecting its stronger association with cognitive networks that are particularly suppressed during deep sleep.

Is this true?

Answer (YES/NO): NO